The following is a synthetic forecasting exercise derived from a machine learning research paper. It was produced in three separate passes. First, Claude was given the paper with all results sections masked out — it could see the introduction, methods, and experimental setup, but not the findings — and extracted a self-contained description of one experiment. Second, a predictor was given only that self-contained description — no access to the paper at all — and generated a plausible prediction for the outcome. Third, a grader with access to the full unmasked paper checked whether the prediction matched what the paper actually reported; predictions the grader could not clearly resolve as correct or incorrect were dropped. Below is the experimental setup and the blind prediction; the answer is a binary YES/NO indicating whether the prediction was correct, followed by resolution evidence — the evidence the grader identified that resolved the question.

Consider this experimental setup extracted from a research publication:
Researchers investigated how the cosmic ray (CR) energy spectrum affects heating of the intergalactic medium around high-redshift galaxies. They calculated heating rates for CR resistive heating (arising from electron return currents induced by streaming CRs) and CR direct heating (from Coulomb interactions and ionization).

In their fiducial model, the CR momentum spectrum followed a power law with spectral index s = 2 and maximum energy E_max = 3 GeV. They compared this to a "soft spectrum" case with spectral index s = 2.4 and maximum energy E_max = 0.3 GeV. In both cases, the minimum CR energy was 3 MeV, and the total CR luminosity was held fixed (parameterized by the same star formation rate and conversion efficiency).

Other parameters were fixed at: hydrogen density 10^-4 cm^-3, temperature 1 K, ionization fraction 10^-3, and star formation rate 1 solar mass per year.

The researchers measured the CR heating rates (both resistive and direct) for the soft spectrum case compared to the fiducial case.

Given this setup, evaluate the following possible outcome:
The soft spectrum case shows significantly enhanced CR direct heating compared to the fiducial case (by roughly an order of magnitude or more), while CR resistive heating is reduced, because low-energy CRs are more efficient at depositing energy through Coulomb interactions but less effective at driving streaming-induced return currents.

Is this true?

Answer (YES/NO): NO